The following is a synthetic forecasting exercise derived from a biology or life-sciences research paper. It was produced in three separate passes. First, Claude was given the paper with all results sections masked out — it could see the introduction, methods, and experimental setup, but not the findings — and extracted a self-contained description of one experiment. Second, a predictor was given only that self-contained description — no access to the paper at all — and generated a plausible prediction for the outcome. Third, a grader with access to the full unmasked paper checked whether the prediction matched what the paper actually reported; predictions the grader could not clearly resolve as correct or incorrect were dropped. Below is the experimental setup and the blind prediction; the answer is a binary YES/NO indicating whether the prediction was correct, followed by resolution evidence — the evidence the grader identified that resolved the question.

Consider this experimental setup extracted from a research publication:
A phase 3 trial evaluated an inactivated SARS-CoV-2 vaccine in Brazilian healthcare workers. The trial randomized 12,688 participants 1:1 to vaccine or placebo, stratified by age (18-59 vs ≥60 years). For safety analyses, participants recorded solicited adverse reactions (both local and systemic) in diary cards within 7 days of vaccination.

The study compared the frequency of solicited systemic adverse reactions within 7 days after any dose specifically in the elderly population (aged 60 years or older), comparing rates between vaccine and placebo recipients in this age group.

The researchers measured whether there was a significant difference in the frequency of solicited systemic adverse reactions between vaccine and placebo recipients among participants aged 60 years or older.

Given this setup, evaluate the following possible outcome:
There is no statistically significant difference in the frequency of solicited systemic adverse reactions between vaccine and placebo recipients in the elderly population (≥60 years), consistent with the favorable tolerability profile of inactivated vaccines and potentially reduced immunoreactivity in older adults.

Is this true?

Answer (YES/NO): YES